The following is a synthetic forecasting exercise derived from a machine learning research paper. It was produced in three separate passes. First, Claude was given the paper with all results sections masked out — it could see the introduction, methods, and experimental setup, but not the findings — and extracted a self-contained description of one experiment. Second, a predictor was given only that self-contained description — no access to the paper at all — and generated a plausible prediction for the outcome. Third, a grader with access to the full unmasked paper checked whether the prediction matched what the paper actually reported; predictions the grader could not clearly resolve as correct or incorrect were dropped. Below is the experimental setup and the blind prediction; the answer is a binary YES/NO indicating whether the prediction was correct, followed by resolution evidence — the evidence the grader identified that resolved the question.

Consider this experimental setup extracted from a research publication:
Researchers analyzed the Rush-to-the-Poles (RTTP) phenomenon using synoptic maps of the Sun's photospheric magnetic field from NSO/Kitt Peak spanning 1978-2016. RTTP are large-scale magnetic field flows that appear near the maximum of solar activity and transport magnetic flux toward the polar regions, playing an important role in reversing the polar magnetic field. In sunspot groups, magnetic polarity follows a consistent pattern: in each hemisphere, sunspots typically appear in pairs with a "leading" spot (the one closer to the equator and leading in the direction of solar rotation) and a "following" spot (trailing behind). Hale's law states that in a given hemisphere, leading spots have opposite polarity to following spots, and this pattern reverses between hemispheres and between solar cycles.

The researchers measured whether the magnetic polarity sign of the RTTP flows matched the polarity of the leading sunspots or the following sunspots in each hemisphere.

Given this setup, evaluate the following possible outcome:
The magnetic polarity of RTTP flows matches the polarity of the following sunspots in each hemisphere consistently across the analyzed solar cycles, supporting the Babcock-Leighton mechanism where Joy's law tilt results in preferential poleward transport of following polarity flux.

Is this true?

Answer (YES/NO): YES